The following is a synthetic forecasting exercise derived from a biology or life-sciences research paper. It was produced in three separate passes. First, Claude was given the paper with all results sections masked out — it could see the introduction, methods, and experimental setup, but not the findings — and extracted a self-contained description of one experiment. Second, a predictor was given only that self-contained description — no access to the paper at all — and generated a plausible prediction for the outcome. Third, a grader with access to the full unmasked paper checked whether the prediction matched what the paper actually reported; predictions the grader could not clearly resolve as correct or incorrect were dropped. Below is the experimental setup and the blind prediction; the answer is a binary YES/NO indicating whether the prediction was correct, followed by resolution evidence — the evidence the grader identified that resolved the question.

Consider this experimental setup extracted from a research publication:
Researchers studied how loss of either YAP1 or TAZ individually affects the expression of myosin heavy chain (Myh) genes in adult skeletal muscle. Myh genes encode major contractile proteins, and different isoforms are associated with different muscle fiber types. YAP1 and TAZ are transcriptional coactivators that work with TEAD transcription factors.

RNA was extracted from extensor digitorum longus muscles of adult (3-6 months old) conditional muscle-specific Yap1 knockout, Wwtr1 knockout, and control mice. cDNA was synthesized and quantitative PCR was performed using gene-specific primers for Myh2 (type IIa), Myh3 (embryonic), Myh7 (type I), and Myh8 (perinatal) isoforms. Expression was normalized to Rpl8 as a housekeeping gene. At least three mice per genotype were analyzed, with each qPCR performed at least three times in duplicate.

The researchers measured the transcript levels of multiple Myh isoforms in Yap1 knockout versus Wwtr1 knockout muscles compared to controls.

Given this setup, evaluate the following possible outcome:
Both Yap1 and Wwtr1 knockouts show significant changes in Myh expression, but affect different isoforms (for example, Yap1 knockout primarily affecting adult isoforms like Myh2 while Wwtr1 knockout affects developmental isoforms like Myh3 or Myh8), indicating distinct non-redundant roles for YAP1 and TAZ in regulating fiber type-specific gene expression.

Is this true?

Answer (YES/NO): NO